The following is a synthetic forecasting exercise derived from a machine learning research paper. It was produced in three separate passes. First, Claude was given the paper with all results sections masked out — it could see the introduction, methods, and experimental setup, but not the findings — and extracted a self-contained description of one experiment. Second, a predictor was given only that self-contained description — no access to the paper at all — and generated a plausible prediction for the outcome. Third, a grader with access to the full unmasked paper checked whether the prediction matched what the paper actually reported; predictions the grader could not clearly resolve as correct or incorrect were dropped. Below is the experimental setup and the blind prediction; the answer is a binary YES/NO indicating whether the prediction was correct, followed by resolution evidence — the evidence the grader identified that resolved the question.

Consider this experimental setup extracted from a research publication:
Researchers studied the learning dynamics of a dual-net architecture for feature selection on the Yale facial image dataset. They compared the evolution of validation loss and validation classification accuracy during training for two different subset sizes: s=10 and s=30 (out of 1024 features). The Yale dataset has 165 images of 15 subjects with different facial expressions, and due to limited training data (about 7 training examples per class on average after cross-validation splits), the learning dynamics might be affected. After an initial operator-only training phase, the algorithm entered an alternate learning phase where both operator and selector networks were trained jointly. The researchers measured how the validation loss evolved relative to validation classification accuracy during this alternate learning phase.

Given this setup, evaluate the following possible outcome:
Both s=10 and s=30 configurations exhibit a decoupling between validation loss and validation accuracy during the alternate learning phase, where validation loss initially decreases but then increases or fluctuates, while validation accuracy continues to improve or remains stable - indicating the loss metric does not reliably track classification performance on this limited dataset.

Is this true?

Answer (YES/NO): YES